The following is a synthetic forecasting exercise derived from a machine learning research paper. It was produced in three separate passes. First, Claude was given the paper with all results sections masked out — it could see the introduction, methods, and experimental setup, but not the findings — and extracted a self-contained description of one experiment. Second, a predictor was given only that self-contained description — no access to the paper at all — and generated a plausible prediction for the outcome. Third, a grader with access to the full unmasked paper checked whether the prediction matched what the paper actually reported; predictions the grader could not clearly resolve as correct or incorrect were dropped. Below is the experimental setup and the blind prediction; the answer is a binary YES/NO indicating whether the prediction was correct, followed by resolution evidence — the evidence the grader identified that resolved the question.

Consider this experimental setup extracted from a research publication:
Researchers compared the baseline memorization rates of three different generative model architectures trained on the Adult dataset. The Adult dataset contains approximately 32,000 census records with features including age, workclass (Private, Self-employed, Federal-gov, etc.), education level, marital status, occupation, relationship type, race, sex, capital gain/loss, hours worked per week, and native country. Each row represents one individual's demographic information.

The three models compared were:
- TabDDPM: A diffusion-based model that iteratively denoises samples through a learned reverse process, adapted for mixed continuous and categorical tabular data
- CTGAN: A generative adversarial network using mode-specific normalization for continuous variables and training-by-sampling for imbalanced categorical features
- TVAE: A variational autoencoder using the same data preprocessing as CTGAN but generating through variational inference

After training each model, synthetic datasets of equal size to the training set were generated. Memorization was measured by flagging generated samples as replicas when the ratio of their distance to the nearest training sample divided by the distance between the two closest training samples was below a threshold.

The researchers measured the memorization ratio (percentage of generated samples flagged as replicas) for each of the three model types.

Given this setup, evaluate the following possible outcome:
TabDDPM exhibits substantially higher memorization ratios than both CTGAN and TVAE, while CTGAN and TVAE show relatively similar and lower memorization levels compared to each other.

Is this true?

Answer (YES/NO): NO